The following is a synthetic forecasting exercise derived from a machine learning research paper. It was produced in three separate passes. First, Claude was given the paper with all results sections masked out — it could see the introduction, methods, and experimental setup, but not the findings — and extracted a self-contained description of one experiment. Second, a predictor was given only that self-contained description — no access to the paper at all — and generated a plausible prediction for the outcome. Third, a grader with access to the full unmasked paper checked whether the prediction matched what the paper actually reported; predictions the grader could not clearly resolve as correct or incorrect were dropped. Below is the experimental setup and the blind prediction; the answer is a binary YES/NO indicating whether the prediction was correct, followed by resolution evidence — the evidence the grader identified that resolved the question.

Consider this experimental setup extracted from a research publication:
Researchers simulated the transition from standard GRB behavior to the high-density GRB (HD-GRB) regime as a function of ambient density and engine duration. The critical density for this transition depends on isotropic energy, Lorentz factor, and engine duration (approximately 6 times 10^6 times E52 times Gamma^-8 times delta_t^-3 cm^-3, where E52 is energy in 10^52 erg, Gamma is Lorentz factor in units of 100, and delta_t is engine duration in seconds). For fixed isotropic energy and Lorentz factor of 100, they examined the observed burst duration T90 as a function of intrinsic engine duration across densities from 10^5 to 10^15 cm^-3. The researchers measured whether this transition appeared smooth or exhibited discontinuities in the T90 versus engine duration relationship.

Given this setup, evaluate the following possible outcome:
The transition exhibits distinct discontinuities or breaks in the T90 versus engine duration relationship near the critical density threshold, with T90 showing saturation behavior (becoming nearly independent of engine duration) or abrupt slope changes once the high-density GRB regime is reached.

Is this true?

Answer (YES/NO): YES